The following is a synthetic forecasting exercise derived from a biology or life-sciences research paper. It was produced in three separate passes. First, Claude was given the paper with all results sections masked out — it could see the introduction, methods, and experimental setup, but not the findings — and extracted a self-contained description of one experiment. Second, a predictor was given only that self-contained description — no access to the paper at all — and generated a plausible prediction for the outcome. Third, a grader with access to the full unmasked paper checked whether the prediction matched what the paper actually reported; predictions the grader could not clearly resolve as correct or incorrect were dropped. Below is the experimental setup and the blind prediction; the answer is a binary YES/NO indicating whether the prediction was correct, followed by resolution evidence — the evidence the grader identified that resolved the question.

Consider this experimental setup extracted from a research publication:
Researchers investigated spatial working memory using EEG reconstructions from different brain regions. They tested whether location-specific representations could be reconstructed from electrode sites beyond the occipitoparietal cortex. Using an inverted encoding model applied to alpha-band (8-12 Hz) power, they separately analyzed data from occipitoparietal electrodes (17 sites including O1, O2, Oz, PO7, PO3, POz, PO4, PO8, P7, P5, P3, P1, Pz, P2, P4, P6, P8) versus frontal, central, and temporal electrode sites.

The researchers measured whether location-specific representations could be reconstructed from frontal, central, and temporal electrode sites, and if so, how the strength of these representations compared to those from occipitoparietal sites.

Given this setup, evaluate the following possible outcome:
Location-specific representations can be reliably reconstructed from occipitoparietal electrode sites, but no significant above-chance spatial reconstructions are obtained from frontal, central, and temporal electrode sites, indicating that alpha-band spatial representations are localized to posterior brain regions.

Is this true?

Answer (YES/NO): NO